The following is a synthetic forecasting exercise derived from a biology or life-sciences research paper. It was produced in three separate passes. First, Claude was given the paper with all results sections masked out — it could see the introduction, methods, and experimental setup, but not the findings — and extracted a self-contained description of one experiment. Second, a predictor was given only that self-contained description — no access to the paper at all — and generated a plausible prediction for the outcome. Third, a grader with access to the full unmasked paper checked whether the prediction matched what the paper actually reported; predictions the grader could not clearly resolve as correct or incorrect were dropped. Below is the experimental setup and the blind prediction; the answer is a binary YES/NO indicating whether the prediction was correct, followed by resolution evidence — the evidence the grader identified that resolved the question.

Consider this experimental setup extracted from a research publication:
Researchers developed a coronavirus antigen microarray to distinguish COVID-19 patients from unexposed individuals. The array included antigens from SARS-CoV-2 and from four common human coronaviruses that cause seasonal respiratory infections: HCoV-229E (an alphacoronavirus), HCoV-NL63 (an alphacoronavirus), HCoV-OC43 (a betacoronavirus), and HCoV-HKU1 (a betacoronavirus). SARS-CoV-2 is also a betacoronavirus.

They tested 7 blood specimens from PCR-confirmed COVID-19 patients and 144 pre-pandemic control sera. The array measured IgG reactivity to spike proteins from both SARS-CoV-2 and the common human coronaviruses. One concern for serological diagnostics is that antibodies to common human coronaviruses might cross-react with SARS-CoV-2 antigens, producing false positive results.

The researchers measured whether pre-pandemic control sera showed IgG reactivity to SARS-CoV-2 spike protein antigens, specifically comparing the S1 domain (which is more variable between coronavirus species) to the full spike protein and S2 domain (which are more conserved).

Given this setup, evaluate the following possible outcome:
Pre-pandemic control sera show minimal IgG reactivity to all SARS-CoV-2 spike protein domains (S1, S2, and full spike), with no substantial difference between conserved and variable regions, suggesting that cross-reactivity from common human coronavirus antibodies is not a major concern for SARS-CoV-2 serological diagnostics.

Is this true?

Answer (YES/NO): NO